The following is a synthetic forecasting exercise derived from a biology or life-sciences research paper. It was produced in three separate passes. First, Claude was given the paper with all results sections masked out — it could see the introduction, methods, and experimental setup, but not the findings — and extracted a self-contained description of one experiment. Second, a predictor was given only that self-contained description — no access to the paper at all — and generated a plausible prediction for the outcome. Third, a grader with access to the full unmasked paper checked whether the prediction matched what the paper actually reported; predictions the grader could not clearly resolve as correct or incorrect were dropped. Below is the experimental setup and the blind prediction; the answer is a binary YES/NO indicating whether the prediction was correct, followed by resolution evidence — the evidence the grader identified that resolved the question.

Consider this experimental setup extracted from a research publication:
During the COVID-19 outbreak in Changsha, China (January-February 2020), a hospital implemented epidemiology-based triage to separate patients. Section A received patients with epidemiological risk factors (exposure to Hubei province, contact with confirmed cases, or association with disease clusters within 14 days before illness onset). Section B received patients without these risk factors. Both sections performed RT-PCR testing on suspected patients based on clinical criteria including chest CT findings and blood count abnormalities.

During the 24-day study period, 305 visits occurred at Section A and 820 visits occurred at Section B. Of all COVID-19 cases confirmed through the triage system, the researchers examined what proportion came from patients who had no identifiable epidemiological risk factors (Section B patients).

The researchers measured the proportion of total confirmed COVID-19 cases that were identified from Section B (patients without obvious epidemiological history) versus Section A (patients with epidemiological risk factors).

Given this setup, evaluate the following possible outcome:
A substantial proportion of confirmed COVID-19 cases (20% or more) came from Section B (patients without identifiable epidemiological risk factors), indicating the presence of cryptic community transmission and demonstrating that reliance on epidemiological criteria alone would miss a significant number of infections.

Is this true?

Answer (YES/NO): YES